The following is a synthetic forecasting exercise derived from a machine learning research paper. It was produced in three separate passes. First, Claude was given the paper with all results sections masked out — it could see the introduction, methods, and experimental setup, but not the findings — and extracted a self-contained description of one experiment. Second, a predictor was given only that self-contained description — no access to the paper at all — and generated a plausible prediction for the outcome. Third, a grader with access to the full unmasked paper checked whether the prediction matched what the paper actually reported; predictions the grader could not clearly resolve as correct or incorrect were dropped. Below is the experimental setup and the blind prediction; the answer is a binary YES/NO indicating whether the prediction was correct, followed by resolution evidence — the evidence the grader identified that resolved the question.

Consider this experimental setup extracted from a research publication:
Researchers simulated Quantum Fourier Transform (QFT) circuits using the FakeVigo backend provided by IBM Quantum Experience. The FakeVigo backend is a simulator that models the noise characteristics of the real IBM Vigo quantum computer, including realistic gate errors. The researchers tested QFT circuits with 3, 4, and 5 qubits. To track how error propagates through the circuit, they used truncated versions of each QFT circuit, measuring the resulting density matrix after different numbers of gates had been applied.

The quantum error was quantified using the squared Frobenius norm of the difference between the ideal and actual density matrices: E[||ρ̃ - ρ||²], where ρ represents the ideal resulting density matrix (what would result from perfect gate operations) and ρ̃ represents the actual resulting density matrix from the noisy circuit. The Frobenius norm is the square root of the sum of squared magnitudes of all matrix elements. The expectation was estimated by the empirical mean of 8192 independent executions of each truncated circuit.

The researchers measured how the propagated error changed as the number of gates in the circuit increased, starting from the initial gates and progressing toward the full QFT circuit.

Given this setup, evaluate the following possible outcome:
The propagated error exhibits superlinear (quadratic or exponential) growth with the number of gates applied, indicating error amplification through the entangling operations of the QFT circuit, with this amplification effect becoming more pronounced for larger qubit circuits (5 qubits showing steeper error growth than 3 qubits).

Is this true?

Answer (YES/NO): NO